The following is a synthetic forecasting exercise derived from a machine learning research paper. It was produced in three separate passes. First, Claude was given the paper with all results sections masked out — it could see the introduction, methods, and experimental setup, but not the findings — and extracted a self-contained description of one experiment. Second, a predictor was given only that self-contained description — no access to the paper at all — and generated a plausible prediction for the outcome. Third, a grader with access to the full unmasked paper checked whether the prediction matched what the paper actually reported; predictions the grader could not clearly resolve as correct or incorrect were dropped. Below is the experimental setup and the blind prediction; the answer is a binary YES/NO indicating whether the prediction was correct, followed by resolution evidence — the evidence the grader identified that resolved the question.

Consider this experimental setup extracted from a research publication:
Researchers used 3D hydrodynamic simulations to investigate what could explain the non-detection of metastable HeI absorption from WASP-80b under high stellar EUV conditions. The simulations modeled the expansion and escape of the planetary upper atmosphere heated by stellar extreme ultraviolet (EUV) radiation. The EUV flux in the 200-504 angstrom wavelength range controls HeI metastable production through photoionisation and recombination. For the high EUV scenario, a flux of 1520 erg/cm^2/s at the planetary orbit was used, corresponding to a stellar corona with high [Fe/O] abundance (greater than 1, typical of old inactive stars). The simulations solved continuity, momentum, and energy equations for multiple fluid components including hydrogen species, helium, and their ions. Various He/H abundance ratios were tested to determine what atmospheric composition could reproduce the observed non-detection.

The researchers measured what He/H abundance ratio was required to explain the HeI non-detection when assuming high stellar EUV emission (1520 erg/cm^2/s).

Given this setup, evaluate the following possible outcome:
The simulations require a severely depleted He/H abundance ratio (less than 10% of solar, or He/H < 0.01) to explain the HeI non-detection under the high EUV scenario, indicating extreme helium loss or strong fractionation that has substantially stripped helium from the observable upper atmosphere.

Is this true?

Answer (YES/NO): YES